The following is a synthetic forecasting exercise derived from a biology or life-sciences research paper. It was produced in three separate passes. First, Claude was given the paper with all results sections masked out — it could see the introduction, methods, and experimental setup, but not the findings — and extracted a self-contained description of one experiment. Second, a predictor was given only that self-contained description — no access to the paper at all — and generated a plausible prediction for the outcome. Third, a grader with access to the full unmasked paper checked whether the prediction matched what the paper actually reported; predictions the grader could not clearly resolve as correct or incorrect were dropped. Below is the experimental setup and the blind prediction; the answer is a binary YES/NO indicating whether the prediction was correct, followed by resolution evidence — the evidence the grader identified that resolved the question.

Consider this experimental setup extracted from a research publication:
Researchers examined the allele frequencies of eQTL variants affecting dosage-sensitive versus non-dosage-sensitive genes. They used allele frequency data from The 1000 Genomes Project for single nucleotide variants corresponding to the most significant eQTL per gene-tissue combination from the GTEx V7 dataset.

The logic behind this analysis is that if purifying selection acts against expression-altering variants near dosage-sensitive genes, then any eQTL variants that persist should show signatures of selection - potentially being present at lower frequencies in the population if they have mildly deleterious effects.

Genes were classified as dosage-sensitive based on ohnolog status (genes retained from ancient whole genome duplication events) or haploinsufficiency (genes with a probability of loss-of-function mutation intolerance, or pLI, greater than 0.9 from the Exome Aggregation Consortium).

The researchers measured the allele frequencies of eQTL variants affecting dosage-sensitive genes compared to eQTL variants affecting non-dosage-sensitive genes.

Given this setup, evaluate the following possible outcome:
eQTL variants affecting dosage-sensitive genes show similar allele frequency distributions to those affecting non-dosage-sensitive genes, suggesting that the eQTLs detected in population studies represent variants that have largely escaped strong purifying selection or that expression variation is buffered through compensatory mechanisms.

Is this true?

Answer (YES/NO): NO